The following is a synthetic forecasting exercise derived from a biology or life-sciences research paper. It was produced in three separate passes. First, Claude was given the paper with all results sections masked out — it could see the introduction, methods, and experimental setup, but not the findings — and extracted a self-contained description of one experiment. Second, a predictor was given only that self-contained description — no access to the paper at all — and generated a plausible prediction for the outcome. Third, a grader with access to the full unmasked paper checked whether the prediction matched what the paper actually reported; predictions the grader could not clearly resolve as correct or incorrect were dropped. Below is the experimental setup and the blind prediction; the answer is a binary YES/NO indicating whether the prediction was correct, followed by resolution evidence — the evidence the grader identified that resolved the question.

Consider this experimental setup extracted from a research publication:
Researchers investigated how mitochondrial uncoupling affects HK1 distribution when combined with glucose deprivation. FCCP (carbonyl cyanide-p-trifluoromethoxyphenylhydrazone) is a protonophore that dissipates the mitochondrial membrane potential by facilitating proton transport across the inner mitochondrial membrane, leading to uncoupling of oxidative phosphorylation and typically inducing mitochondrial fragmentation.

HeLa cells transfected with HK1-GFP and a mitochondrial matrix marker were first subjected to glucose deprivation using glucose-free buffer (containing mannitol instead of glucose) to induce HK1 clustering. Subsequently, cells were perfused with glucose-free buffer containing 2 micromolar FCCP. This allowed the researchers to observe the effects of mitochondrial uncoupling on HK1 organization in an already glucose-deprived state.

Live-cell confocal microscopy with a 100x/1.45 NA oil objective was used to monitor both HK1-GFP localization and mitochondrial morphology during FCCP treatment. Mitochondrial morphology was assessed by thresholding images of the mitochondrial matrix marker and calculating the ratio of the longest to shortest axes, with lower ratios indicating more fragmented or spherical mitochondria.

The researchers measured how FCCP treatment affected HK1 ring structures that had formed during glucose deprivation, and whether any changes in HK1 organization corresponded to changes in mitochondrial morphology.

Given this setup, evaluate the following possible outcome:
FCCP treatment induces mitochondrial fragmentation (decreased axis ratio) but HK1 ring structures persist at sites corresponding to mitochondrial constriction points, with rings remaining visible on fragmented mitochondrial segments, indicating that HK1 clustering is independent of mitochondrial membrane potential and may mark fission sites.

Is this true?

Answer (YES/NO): NO